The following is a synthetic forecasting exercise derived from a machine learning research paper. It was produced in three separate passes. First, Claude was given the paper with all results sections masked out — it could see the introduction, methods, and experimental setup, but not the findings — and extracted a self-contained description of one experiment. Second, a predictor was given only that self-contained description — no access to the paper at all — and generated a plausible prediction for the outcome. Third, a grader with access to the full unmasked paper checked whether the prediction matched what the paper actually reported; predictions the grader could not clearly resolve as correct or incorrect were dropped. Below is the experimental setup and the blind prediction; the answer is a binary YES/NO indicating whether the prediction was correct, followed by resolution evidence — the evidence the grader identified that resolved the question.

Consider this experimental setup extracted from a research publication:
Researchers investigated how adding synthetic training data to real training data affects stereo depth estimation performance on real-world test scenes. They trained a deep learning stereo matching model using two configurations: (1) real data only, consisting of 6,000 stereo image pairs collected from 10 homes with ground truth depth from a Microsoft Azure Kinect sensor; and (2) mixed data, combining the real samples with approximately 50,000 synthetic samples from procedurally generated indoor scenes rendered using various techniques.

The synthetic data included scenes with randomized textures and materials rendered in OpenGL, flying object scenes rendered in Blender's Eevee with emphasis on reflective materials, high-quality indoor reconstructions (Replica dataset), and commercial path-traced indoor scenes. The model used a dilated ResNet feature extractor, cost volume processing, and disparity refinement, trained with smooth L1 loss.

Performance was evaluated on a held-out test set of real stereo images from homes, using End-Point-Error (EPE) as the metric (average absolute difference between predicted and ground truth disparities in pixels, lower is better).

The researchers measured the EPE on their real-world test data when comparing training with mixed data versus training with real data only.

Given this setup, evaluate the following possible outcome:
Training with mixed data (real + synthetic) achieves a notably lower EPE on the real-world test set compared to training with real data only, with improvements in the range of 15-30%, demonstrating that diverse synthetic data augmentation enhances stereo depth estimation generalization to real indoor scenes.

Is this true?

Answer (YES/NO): NO